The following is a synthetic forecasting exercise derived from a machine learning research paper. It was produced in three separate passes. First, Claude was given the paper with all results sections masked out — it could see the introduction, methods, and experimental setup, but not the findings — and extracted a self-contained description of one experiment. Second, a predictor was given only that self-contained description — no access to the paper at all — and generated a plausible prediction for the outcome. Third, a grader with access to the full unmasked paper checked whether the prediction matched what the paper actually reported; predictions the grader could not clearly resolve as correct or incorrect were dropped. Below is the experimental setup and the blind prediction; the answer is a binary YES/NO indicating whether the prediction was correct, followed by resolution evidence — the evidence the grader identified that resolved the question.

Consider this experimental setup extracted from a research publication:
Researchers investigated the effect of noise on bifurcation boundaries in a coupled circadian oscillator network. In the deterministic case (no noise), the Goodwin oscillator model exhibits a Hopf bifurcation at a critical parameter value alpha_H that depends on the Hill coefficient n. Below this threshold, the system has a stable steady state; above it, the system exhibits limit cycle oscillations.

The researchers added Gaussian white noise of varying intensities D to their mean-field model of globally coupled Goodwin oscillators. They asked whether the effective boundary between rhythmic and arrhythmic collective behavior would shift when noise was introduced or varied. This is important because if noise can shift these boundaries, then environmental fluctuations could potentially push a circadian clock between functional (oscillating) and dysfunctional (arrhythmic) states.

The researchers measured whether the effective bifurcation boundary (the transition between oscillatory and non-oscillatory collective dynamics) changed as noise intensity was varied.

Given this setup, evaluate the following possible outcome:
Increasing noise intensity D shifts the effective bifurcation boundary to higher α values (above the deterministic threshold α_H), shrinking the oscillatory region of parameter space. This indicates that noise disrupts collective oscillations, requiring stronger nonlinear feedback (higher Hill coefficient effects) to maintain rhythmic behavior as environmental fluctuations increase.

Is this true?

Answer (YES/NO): YES